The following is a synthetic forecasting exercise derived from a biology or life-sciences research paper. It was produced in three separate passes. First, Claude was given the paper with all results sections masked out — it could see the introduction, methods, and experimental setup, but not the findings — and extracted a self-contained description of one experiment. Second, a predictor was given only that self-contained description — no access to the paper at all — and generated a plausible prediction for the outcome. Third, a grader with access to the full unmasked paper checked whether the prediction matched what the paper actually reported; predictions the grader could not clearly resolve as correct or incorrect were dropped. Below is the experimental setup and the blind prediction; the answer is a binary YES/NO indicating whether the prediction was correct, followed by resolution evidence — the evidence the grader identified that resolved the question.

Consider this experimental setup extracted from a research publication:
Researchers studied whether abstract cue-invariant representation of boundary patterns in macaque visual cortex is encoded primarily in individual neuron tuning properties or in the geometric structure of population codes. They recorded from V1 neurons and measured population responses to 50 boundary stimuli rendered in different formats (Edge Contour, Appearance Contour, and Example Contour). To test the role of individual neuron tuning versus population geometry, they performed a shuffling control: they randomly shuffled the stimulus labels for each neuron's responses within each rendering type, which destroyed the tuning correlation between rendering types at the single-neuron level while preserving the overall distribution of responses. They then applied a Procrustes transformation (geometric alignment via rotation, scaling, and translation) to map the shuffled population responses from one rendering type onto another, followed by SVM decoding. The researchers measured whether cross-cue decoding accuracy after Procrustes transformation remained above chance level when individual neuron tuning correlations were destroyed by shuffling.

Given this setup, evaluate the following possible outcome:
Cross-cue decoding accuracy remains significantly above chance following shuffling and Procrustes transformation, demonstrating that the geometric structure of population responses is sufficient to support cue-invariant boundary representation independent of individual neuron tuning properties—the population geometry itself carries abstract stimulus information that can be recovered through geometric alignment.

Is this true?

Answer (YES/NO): YES